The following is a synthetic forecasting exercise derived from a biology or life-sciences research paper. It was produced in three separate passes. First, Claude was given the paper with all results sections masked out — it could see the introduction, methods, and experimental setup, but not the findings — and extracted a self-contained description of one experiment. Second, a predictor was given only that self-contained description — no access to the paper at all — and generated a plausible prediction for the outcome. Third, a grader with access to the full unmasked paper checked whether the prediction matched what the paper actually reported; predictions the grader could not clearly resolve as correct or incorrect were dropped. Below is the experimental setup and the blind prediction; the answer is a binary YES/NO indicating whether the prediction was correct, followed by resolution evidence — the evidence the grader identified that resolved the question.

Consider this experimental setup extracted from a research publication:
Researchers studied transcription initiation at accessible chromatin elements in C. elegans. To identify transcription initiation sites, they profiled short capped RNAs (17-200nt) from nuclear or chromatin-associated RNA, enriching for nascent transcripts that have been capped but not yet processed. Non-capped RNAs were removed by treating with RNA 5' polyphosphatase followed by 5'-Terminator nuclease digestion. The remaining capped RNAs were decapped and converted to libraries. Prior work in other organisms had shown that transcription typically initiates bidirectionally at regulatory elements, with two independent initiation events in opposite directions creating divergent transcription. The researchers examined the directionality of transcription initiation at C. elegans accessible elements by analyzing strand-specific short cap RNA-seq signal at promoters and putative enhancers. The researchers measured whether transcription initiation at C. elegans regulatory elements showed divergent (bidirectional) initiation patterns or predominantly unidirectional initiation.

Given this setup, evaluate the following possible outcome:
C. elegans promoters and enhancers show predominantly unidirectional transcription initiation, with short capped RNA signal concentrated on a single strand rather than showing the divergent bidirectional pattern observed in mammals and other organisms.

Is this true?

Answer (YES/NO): NO